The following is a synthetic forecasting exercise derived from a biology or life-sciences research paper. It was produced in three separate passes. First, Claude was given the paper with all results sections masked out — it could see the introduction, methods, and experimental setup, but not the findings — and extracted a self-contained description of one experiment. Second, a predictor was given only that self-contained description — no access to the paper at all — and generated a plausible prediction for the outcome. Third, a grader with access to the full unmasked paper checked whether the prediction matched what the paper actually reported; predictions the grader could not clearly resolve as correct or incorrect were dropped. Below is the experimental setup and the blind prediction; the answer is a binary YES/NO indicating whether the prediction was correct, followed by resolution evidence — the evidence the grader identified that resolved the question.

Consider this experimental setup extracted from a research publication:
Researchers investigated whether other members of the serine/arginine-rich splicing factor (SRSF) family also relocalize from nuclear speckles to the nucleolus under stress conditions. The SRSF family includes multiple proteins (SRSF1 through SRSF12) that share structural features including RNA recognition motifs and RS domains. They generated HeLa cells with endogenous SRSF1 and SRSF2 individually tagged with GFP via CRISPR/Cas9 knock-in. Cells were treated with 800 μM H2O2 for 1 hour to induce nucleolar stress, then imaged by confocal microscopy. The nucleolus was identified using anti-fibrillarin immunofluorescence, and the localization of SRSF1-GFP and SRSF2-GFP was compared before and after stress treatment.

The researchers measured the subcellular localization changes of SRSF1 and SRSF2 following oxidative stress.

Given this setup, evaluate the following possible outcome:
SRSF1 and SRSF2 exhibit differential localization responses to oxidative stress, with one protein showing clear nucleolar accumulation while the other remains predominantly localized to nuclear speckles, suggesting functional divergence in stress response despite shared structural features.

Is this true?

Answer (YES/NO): NO